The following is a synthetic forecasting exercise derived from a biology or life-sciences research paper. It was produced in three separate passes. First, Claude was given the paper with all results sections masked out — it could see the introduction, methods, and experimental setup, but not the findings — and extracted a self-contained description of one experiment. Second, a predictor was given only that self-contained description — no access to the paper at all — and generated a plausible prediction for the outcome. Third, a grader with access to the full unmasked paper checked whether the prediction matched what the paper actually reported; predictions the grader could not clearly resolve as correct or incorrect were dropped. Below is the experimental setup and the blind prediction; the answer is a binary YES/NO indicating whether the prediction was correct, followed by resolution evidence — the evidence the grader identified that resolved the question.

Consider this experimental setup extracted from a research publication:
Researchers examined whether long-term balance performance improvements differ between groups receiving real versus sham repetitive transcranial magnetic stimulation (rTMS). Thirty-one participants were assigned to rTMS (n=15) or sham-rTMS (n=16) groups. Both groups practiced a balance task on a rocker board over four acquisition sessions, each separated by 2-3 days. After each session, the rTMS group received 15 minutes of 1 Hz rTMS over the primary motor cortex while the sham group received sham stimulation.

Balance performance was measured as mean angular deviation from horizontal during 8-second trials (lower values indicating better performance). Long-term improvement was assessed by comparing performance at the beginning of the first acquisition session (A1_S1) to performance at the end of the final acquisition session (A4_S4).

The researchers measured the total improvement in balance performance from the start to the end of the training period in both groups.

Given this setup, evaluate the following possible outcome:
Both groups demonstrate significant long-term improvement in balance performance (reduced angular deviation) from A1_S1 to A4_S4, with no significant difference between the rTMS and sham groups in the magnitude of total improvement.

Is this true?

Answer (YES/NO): YES